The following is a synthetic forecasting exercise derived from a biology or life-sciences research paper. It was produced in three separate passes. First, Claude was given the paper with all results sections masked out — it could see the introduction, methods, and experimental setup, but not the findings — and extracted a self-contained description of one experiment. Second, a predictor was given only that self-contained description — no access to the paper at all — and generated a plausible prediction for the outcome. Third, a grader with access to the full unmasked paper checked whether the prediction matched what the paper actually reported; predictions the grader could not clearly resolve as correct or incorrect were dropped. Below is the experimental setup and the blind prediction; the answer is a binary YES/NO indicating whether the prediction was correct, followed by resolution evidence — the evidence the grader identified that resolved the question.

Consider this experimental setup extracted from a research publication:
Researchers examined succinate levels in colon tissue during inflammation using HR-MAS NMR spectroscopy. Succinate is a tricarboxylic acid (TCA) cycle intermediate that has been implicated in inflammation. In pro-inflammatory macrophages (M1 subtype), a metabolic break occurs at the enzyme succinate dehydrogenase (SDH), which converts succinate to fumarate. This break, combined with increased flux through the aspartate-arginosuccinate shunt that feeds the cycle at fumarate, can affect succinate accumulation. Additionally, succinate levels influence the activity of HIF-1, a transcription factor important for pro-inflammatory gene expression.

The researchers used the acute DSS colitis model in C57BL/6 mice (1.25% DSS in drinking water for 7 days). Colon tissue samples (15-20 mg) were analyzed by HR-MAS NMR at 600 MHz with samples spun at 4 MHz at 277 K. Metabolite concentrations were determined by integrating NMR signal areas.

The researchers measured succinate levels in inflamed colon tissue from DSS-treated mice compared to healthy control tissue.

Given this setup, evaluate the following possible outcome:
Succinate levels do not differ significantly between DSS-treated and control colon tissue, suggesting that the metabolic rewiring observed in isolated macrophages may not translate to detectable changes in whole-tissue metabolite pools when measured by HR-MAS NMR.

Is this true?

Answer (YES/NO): NO